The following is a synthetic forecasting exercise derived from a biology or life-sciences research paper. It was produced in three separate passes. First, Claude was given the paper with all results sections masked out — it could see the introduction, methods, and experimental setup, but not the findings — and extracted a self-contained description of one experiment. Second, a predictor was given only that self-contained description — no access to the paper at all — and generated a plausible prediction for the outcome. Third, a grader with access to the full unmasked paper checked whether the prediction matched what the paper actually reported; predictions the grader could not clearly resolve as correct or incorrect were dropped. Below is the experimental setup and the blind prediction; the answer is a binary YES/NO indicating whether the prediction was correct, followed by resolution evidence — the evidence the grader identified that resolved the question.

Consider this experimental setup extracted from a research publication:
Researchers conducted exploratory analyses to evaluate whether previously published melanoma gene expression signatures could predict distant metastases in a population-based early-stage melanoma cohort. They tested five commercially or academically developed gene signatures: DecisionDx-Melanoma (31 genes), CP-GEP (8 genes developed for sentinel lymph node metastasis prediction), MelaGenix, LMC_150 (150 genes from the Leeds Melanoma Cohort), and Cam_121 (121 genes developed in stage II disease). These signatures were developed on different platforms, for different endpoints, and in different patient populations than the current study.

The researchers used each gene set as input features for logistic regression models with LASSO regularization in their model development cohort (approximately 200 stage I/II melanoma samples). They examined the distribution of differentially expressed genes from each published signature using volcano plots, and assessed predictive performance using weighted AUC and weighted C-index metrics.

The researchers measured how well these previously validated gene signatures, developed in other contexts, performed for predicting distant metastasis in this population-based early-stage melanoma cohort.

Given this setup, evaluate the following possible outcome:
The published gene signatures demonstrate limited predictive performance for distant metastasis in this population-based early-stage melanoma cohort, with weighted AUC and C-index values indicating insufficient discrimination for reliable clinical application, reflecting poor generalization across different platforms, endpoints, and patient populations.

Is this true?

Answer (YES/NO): NO